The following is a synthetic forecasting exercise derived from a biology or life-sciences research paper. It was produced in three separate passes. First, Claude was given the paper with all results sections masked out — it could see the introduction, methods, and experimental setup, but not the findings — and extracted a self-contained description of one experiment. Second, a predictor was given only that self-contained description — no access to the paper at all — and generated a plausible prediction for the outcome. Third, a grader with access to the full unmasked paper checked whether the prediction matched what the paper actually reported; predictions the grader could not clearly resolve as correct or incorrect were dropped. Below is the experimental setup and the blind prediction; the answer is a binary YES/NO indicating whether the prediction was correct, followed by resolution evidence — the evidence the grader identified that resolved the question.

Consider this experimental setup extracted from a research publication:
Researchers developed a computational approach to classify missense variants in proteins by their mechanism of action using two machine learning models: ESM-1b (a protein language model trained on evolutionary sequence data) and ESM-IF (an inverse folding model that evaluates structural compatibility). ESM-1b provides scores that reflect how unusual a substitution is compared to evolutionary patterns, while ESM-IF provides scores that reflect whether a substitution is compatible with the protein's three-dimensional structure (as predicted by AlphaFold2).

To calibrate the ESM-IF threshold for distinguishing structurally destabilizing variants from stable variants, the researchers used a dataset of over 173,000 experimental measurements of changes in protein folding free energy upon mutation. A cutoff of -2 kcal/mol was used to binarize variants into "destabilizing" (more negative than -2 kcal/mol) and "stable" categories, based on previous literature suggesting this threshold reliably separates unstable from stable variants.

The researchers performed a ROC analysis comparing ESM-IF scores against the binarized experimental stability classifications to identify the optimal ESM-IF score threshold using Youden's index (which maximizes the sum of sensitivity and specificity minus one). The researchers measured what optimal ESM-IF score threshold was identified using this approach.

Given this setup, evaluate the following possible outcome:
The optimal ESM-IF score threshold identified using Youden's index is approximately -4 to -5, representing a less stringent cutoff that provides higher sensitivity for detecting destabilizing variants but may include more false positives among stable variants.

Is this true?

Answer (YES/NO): NO